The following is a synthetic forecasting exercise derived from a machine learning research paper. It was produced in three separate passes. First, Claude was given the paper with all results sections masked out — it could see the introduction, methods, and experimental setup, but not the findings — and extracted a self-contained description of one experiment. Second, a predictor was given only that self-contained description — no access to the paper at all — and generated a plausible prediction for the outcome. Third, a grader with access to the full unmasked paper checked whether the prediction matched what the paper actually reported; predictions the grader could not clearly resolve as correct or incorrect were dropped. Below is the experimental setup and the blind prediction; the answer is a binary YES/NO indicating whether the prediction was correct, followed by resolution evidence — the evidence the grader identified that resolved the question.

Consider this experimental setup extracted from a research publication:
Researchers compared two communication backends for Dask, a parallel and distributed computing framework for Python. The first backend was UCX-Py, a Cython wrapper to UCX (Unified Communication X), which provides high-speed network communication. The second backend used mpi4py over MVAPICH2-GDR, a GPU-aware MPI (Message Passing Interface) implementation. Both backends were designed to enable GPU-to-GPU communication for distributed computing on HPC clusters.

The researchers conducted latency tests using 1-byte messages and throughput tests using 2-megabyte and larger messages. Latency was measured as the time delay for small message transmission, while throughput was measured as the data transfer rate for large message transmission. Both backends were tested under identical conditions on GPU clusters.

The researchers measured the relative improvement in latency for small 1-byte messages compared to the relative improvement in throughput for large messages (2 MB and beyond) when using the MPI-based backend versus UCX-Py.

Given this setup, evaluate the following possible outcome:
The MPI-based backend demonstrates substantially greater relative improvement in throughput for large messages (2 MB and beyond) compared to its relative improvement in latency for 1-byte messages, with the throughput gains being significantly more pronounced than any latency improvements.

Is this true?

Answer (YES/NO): NO